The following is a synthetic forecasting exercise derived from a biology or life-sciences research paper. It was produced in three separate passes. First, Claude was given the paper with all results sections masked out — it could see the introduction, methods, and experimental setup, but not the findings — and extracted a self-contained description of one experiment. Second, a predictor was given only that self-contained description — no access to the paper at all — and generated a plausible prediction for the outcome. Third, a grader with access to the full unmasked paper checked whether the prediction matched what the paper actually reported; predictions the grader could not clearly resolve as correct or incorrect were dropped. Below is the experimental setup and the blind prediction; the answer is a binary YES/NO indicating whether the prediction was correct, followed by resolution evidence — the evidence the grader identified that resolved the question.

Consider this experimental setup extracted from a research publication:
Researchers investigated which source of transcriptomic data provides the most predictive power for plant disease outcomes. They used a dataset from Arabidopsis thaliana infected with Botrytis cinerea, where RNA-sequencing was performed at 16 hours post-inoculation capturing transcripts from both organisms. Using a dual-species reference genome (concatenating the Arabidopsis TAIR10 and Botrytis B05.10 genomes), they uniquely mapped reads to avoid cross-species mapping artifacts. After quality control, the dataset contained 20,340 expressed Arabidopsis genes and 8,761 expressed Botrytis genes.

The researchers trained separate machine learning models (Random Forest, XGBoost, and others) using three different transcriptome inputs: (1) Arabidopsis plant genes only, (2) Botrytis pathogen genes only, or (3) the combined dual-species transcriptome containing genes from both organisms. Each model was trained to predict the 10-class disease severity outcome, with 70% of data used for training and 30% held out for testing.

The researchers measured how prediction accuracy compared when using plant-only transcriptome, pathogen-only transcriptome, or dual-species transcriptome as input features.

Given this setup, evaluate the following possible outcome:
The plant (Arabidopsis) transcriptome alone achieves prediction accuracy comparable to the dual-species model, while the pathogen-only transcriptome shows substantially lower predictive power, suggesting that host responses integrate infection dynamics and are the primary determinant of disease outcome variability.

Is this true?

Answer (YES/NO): NO